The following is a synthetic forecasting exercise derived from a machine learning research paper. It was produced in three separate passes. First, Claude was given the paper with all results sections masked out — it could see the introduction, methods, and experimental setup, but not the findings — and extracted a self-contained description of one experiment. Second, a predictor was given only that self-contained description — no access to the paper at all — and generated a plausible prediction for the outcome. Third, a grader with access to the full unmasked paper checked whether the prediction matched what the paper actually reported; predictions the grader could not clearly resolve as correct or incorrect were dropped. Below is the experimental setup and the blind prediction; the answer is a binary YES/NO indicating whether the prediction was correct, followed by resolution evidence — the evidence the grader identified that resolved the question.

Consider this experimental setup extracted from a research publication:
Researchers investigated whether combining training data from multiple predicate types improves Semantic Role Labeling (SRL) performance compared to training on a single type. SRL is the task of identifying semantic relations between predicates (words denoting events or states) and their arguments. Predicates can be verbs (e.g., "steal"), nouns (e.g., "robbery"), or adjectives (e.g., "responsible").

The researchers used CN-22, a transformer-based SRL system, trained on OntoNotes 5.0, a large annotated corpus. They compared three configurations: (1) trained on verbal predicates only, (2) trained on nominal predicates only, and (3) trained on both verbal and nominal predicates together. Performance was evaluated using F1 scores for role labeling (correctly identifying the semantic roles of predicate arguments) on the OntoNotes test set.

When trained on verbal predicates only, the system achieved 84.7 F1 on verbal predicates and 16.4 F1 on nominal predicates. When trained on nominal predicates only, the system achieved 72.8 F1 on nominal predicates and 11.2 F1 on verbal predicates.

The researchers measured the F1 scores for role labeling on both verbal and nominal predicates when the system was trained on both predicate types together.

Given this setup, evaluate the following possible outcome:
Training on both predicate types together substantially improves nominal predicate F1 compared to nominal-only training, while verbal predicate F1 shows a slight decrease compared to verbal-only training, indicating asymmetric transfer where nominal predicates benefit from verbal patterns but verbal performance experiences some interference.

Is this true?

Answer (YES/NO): NO